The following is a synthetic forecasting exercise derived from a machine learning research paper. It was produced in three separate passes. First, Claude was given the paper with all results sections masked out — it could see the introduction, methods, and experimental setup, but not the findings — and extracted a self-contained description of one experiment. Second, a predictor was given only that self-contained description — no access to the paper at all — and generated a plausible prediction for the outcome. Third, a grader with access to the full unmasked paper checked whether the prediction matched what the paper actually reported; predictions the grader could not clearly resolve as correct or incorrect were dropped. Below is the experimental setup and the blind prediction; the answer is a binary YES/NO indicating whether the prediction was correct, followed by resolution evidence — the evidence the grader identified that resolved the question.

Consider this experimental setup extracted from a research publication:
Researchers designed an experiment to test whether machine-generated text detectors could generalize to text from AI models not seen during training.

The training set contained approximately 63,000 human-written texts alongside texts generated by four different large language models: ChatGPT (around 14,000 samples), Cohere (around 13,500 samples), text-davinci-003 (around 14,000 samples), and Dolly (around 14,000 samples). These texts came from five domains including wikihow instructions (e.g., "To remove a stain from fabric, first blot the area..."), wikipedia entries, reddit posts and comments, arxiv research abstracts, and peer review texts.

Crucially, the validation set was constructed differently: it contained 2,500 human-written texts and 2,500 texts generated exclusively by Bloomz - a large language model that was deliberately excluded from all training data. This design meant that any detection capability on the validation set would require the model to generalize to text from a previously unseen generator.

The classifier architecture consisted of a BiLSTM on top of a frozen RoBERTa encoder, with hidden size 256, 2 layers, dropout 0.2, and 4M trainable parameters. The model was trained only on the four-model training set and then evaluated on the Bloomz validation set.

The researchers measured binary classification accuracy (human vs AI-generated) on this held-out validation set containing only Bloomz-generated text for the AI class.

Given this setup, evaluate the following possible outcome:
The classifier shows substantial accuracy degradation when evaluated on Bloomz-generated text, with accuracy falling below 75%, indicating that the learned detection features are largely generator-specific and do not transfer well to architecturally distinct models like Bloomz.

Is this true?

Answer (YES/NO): NO